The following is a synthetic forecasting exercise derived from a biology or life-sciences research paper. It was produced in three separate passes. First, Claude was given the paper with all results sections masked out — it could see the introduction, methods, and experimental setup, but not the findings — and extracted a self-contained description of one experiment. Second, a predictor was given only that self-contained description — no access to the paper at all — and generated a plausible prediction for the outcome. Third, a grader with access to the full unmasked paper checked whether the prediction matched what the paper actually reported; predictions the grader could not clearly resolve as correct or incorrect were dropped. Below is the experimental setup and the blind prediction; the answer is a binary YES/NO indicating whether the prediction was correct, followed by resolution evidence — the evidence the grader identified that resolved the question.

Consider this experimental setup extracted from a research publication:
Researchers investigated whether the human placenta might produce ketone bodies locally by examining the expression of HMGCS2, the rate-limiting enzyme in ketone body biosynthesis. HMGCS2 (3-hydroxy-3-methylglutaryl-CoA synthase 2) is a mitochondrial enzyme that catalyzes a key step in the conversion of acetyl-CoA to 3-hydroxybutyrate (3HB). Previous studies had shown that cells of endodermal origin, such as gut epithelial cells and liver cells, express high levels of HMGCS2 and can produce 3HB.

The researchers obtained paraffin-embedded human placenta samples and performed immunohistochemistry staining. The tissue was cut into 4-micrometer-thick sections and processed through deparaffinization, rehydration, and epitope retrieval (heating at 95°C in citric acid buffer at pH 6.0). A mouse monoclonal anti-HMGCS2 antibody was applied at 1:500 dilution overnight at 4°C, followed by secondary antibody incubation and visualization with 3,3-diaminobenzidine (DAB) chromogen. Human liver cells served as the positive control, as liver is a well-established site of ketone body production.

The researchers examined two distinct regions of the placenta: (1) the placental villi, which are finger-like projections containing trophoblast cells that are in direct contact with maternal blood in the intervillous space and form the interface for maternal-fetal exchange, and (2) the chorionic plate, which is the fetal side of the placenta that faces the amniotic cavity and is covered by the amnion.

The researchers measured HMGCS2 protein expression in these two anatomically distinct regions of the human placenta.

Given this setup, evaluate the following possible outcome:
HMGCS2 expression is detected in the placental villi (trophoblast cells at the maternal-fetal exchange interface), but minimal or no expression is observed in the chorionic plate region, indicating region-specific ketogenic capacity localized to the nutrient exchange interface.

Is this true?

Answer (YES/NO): NO